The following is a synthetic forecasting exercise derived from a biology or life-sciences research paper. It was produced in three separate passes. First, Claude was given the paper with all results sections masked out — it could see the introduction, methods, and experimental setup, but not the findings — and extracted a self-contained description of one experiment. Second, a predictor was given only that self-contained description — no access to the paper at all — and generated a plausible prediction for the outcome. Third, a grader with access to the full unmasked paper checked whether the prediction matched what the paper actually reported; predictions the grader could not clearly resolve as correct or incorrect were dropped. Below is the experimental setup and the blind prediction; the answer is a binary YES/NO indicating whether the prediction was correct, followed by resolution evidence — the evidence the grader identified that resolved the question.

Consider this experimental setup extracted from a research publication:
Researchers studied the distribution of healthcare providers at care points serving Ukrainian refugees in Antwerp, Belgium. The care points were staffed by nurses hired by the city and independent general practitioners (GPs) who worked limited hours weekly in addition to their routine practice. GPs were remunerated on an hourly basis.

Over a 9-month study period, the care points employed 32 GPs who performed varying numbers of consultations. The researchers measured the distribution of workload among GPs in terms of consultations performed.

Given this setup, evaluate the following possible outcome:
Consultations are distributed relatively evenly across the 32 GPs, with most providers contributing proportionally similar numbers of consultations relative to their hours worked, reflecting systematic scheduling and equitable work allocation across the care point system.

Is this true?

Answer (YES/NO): NO